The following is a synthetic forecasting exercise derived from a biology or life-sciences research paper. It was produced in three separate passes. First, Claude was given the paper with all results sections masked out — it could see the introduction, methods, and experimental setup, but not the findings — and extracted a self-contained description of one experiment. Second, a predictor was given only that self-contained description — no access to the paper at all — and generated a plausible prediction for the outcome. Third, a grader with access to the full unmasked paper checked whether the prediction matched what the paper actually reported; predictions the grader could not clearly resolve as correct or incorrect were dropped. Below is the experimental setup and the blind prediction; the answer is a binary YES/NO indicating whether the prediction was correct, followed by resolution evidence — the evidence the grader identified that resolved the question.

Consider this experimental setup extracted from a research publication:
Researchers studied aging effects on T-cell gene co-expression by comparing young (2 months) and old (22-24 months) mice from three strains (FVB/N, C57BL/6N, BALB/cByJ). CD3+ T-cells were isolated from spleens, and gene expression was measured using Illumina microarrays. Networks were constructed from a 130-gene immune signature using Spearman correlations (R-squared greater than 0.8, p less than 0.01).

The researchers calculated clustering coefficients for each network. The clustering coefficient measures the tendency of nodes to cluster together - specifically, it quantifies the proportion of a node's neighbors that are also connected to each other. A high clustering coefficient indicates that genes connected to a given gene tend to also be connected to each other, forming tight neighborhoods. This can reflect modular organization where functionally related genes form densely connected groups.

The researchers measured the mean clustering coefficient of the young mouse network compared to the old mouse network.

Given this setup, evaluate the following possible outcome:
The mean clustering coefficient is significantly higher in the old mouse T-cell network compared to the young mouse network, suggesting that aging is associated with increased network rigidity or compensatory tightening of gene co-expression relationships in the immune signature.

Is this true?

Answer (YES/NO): YES